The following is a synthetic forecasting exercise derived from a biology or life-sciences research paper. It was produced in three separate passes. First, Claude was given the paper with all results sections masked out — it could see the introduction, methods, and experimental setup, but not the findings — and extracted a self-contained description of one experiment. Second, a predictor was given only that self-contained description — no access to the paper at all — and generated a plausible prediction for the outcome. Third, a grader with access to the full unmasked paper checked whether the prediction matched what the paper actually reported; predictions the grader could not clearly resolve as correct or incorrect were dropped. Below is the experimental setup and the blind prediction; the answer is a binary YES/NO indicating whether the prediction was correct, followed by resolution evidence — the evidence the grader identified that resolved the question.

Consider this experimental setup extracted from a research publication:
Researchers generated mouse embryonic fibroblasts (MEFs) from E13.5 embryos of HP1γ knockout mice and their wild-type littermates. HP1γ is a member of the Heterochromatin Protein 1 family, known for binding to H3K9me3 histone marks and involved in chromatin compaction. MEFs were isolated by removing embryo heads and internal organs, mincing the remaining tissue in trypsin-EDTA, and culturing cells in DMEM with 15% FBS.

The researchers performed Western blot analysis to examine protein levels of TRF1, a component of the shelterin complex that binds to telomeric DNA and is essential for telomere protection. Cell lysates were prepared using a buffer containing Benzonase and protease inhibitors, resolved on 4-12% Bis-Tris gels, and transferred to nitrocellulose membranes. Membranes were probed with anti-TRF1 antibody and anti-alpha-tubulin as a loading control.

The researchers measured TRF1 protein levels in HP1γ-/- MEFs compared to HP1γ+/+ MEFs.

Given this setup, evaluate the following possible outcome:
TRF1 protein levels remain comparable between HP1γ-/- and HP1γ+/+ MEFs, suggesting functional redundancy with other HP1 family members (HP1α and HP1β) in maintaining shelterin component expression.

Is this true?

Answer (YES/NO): NO